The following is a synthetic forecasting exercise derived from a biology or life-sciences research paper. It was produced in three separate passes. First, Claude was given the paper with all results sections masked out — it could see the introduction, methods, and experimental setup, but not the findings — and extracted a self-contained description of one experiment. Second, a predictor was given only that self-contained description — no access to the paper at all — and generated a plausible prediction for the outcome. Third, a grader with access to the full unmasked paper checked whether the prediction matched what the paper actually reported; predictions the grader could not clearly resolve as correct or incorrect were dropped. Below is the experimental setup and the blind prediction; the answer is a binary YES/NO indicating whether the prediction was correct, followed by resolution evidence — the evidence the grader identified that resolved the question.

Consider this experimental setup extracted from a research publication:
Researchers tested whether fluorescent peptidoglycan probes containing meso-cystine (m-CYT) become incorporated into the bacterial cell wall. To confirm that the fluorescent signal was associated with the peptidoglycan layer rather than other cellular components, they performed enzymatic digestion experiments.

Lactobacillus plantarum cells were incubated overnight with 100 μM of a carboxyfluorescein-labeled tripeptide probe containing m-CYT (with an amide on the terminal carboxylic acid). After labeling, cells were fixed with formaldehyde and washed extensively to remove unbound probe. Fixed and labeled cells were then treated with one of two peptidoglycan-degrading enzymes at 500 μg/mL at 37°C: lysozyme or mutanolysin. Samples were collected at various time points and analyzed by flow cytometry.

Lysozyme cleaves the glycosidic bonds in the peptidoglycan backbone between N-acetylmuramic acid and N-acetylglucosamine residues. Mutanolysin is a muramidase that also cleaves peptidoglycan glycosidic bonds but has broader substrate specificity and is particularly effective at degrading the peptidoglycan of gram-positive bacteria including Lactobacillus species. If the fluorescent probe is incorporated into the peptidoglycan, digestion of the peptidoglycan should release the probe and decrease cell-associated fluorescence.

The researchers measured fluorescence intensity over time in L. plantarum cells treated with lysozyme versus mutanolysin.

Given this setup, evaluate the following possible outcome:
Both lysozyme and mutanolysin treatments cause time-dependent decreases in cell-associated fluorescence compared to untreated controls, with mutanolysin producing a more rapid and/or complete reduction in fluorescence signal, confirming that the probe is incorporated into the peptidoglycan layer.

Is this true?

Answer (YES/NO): NO